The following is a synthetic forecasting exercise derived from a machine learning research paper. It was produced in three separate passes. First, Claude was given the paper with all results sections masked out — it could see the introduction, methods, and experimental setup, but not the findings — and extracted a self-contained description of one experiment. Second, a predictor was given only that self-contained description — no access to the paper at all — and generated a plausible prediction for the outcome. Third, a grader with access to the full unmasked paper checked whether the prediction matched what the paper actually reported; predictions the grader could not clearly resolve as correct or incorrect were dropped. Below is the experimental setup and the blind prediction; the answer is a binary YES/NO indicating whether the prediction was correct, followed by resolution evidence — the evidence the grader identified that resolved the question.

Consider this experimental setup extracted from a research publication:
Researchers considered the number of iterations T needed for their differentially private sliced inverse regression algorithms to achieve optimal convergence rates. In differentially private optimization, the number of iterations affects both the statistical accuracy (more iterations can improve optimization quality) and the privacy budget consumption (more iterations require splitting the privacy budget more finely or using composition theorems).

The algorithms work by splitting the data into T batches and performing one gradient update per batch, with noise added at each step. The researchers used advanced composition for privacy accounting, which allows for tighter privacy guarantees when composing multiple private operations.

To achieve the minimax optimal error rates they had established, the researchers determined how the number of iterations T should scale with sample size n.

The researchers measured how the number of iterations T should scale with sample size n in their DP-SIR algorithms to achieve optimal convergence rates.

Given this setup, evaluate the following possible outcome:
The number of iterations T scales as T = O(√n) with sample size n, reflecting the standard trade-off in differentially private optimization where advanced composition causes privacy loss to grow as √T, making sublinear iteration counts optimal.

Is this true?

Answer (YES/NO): NO